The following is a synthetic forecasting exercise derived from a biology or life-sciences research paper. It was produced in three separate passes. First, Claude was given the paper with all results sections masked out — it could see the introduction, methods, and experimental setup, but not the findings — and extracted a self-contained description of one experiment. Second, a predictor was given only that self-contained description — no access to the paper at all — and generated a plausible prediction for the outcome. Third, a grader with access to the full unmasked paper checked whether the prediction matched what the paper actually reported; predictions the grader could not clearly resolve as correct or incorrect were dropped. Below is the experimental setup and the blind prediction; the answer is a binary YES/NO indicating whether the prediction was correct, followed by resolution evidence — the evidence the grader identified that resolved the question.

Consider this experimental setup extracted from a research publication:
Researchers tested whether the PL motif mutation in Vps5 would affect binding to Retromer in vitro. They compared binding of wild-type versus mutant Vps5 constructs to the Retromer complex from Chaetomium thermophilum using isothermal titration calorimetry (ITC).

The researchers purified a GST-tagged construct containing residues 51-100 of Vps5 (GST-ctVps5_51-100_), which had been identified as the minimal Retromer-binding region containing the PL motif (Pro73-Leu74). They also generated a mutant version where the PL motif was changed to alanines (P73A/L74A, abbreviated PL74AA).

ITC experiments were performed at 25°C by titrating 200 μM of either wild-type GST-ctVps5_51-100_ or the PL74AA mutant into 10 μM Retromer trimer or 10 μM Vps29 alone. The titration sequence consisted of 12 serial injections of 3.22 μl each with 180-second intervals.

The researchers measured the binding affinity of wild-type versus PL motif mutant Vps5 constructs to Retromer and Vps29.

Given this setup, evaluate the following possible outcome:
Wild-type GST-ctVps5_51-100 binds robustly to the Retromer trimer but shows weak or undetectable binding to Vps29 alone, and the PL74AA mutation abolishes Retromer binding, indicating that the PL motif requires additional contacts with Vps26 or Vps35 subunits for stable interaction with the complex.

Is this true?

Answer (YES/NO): NO